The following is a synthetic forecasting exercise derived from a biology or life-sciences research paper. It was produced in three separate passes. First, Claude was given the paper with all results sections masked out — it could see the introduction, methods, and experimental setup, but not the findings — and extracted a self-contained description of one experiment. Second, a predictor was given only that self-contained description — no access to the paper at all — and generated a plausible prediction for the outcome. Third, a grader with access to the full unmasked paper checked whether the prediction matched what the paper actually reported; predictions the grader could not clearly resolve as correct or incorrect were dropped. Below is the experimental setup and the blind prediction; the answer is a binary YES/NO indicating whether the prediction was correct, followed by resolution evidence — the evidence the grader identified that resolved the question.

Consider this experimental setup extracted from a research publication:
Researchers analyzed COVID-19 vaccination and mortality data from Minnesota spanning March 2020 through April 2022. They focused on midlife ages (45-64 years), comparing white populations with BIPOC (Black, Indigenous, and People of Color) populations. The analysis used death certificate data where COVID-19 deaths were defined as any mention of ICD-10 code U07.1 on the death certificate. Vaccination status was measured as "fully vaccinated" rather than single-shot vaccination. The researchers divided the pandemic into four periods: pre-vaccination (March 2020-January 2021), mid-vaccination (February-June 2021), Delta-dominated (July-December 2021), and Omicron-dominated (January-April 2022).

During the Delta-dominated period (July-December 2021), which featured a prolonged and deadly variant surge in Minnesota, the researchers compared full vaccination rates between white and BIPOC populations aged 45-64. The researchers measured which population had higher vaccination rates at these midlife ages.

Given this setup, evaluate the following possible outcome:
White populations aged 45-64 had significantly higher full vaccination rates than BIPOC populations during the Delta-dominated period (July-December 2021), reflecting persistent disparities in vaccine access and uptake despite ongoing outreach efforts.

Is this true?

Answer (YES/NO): NO